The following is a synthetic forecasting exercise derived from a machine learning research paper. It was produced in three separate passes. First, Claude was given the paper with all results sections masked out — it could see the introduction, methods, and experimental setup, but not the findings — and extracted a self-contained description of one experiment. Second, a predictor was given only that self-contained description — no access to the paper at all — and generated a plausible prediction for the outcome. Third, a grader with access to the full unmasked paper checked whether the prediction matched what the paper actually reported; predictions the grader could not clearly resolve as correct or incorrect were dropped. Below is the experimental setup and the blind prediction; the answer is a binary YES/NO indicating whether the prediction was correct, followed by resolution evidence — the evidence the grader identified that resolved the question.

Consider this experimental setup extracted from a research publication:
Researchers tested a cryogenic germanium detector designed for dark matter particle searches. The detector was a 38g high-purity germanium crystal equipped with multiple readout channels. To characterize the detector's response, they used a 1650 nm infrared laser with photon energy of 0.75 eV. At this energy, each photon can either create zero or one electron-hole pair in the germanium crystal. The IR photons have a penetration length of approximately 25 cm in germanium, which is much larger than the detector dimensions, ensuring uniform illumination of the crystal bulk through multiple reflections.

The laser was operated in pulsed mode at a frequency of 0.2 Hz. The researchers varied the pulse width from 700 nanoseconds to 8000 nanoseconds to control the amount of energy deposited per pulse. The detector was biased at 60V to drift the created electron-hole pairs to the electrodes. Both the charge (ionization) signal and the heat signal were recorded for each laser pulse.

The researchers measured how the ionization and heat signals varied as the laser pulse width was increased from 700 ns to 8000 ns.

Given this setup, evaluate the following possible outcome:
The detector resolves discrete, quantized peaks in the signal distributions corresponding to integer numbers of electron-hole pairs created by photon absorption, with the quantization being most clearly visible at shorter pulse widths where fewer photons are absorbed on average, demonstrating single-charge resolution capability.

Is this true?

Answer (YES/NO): NO